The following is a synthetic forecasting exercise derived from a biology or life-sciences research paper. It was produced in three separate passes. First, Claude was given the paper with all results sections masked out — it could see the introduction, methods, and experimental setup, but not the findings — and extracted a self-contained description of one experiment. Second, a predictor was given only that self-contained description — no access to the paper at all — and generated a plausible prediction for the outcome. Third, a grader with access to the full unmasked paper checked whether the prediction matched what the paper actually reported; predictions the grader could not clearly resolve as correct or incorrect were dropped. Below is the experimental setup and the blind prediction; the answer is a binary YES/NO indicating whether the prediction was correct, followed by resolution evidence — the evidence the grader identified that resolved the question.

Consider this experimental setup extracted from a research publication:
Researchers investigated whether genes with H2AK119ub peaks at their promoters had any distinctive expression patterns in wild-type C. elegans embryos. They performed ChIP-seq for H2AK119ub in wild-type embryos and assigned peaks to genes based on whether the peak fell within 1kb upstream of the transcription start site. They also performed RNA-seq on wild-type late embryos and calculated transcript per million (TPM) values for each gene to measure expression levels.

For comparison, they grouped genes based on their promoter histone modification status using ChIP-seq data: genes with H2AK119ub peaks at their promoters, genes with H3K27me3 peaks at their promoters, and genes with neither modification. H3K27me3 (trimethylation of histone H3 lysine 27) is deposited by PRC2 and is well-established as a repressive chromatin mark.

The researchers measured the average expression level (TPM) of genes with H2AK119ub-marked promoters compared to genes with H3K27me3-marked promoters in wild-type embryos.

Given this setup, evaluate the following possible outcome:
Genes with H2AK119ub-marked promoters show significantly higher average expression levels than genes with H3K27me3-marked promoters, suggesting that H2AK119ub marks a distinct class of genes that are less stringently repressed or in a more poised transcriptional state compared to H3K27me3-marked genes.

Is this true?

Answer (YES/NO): YES